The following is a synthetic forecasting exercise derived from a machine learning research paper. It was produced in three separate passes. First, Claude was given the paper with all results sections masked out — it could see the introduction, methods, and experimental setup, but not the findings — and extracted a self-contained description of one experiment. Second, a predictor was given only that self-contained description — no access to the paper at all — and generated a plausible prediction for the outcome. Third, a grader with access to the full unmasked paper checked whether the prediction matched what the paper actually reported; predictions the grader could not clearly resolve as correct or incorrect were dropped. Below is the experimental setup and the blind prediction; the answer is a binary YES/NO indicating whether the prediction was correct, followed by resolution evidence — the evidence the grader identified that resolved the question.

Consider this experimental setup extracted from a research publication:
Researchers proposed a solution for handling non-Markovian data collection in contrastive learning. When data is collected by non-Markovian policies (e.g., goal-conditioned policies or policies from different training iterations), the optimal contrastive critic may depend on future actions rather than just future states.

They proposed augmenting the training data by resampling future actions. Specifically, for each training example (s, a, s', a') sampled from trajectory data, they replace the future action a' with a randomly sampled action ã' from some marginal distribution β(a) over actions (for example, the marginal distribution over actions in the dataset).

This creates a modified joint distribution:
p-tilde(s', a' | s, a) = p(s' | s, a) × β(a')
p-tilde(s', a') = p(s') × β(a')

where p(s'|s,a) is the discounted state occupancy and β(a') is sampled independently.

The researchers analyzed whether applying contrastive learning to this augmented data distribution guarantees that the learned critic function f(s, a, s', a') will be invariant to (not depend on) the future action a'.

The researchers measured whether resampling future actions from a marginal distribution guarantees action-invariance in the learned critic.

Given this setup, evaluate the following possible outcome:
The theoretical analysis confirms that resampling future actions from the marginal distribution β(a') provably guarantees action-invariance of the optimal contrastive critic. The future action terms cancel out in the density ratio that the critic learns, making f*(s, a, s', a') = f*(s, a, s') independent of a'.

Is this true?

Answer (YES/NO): YES